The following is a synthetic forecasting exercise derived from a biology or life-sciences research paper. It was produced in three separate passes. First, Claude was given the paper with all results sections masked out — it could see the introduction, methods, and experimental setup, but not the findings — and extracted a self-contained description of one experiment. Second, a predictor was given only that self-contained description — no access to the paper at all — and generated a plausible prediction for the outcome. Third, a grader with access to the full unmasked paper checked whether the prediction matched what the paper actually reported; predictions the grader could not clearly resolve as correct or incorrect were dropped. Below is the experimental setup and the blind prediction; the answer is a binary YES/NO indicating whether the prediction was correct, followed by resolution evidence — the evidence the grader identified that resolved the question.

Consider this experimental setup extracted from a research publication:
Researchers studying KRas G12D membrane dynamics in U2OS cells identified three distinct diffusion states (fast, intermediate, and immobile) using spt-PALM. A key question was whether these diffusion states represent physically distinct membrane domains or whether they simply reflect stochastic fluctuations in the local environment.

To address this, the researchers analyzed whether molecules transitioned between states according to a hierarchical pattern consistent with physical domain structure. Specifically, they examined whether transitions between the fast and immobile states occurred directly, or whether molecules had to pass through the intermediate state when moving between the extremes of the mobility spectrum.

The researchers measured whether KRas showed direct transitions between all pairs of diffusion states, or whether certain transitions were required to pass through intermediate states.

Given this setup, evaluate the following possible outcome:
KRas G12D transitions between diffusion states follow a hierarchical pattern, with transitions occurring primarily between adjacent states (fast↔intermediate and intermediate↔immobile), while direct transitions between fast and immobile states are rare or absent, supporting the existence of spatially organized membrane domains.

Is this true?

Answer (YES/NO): YES